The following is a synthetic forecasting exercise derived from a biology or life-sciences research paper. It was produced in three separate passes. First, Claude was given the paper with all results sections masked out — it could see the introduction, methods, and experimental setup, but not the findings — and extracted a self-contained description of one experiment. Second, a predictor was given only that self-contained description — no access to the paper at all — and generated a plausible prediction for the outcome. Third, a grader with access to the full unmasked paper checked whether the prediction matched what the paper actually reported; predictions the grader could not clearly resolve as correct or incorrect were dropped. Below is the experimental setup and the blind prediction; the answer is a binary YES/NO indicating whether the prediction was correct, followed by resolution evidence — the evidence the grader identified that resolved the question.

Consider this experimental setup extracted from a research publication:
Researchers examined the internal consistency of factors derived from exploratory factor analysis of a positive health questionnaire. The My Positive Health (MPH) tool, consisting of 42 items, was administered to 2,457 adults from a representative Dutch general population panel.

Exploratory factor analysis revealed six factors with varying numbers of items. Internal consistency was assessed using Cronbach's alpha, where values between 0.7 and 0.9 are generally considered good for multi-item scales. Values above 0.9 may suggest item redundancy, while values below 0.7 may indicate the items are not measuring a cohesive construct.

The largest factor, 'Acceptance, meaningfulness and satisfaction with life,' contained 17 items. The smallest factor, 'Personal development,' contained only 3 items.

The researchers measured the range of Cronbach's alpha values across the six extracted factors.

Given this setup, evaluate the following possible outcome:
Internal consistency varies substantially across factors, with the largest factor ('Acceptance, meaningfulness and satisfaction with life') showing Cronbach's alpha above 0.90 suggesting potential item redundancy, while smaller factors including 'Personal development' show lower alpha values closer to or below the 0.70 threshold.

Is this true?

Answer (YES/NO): YES